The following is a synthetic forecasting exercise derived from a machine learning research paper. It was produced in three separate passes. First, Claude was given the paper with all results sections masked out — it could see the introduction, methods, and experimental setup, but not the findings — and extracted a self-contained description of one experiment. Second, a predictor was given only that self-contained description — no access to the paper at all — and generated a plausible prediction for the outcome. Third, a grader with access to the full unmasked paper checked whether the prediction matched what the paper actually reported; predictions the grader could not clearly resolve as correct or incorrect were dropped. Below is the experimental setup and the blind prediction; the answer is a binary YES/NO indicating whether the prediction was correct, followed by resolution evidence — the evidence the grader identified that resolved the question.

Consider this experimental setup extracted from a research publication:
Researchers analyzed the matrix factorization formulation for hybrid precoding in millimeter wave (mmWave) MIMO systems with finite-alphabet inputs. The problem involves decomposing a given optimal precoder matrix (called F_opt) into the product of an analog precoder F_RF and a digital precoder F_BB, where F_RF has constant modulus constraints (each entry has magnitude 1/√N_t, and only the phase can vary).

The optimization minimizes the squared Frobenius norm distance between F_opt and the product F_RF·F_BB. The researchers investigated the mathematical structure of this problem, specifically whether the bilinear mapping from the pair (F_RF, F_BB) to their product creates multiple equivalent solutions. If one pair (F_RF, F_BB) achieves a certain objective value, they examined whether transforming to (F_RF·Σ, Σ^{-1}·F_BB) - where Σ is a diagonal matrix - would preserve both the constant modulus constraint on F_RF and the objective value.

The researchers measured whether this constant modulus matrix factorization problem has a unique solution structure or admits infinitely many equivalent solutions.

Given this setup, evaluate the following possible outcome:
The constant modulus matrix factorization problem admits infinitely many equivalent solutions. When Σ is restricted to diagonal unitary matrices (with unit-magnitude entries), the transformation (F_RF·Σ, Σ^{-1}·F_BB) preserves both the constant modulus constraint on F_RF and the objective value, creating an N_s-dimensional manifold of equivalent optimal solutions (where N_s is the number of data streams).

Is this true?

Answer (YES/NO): NO